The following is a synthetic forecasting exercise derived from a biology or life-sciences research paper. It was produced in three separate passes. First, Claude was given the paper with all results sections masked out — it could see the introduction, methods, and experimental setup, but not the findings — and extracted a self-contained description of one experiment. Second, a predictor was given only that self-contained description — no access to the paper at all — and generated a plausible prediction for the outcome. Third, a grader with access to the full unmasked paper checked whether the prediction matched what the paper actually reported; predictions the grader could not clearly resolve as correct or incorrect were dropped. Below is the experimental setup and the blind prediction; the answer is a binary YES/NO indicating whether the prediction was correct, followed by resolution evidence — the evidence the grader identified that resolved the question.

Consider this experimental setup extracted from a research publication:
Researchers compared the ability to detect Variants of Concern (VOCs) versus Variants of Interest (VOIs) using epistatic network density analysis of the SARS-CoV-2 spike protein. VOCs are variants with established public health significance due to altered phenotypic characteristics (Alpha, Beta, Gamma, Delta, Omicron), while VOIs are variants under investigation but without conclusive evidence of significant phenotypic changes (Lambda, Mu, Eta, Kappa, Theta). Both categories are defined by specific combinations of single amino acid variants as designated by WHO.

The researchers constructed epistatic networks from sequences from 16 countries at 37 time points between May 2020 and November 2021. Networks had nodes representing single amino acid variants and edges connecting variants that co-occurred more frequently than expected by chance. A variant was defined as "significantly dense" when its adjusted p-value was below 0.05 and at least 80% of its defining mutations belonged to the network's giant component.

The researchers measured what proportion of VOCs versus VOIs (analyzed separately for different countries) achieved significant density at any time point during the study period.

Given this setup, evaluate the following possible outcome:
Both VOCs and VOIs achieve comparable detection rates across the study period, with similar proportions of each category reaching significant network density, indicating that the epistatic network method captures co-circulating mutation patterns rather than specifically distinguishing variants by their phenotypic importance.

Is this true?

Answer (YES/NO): NO